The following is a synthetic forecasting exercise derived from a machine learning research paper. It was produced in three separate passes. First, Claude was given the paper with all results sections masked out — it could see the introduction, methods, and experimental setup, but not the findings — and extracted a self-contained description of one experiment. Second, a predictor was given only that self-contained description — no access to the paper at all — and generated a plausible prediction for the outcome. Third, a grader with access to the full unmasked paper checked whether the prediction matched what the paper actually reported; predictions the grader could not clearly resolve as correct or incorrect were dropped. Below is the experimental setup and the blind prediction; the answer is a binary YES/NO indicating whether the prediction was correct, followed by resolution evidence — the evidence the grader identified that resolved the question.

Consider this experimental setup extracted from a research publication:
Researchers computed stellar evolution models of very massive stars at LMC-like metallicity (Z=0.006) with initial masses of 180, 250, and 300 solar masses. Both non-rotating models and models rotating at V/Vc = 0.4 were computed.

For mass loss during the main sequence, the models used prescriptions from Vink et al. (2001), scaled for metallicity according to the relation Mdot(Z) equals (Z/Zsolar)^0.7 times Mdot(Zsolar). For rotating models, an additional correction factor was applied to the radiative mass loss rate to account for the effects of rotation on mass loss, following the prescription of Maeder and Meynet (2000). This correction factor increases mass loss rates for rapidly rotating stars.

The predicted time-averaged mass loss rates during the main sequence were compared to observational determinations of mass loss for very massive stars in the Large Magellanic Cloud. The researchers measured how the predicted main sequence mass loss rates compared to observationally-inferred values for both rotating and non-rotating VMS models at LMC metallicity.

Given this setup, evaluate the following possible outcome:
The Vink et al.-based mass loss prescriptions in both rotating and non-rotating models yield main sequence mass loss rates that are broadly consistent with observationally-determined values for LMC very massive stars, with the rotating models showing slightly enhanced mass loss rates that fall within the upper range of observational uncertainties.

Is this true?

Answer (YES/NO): YES